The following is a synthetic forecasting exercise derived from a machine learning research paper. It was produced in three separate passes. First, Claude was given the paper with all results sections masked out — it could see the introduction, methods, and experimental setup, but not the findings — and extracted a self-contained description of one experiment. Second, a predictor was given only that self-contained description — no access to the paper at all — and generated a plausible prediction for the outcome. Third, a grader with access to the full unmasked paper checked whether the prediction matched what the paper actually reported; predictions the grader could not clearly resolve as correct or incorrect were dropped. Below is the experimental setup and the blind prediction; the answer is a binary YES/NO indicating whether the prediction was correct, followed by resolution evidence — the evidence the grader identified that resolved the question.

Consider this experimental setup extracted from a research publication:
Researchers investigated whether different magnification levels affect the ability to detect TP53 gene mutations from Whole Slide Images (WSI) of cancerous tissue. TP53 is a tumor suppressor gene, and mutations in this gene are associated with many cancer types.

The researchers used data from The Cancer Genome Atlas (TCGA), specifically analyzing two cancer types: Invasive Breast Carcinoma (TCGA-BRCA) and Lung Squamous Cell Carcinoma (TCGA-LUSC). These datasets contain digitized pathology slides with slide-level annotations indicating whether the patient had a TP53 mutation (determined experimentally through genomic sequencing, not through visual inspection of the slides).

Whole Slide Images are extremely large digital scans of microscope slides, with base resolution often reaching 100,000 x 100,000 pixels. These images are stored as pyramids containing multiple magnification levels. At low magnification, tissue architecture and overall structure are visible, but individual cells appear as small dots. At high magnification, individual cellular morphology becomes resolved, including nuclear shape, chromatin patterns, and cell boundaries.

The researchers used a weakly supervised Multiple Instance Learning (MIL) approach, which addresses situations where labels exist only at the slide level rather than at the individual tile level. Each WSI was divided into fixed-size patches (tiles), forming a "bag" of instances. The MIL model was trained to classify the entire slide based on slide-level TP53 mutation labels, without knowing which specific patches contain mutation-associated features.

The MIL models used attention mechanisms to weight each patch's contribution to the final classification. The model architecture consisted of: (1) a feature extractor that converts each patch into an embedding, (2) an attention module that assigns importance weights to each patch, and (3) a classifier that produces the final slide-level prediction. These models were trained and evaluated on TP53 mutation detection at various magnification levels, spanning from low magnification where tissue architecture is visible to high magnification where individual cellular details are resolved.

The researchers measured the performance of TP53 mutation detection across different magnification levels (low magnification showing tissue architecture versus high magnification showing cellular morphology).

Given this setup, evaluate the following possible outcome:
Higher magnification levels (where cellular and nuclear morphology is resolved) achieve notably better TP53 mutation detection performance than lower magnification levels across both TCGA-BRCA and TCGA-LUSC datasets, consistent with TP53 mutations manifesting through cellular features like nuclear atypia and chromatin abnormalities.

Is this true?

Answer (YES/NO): NO